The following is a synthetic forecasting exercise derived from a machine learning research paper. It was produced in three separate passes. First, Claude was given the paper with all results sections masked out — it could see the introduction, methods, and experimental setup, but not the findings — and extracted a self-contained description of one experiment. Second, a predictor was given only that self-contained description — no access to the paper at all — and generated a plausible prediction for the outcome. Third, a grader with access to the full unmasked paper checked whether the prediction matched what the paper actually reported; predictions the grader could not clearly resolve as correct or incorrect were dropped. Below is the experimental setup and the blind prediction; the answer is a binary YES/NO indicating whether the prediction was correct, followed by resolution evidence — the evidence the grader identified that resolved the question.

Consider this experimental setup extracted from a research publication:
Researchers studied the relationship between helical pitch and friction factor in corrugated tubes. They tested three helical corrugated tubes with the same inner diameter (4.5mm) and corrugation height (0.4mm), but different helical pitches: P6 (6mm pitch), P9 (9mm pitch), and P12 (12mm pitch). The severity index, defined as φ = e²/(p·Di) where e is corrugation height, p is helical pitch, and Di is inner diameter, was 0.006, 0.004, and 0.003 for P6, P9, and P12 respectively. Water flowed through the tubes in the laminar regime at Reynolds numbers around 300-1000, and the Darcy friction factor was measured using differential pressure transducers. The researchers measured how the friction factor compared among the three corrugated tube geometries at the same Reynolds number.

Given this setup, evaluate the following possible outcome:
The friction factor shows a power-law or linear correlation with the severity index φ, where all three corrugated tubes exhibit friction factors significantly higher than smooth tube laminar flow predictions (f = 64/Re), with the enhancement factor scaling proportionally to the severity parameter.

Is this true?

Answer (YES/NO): NO